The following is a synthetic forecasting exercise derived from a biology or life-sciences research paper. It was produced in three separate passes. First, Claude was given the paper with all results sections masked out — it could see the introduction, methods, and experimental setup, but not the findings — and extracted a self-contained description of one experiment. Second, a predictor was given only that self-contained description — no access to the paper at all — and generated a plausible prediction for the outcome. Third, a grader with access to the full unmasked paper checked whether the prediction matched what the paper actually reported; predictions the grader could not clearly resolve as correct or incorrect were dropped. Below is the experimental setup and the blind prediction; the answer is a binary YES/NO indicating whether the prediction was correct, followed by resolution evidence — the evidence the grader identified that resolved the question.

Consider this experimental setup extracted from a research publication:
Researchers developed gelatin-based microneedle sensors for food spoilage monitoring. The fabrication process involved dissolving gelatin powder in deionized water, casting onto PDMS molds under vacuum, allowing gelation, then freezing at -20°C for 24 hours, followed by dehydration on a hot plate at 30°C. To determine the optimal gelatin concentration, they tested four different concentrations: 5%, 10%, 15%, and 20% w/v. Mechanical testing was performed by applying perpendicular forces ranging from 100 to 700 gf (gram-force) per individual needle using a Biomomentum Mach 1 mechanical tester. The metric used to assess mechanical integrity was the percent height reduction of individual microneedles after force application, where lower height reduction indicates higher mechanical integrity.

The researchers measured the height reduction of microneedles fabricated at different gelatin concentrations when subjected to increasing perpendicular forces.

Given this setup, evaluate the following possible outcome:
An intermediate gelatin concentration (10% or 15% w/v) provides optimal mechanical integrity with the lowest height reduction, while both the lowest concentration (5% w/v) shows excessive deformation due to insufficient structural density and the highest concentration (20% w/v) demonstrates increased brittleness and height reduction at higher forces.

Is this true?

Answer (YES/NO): NO